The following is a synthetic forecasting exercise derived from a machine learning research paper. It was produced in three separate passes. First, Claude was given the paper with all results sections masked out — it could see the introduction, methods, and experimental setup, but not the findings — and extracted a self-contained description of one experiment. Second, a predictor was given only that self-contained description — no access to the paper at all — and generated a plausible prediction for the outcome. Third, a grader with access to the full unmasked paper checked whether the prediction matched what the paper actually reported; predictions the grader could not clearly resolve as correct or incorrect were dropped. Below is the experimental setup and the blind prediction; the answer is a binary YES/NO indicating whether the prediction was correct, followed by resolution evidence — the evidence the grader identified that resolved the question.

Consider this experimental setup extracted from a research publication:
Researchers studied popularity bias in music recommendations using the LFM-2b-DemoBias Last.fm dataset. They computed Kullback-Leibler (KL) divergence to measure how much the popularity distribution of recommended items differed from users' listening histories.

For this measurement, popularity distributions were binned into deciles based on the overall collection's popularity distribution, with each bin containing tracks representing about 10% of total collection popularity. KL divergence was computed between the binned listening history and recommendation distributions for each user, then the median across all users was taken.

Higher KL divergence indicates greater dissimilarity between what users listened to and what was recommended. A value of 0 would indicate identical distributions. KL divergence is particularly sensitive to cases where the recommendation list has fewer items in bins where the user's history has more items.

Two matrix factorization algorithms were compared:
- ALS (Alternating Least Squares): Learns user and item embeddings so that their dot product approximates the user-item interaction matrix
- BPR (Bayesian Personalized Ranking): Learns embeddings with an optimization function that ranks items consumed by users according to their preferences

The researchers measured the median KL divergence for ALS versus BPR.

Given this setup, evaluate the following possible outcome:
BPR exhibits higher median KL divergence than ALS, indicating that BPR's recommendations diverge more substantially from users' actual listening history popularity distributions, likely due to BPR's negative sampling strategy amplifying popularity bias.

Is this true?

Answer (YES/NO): NO